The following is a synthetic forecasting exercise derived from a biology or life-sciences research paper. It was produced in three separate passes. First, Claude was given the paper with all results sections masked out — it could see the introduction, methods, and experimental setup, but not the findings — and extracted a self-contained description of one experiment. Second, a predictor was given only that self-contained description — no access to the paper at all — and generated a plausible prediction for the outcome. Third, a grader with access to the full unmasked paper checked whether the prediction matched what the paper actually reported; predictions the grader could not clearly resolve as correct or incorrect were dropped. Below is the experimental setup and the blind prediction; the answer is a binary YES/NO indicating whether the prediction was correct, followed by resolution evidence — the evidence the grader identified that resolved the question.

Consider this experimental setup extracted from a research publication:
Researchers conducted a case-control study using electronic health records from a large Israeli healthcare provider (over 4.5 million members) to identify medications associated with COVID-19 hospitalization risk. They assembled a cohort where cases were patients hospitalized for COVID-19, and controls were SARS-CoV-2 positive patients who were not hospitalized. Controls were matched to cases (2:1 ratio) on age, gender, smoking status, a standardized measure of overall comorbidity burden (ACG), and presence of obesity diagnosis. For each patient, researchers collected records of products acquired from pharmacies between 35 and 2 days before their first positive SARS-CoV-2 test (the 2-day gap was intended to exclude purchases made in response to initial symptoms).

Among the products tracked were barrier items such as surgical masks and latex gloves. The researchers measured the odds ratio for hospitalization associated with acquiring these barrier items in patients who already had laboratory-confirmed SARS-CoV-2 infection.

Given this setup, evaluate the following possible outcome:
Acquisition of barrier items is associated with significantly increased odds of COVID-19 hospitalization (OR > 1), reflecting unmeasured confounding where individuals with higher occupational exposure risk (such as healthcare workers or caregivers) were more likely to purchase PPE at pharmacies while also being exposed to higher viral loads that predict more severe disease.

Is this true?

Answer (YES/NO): NO